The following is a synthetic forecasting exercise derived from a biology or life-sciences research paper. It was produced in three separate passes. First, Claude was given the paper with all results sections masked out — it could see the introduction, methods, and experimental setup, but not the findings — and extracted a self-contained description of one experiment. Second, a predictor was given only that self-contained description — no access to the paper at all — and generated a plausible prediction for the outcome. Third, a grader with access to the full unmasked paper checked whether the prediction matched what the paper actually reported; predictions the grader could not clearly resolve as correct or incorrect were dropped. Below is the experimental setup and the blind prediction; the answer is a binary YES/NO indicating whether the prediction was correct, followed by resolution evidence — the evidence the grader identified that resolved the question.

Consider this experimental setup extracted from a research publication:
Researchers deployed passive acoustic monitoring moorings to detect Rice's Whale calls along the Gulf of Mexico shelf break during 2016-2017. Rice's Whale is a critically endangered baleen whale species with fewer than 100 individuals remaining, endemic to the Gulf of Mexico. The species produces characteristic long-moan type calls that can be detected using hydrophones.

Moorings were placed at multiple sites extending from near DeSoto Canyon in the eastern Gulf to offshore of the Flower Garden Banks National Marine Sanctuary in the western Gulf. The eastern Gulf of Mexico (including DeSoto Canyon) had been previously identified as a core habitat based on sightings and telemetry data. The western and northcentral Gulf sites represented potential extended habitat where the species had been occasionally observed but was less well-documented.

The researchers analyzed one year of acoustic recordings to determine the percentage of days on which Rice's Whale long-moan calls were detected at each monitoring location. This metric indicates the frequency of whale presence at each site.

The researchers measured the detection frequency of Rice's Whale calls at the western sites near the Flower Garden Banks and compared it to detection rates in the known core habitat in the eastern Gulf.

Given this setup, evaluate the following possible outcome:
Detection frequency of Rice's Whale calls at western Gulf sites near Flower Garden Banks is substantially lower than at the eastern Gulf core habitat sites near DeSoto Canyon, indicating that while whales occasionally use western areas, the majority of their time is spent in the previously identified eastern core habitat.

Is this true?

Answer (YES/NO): YES